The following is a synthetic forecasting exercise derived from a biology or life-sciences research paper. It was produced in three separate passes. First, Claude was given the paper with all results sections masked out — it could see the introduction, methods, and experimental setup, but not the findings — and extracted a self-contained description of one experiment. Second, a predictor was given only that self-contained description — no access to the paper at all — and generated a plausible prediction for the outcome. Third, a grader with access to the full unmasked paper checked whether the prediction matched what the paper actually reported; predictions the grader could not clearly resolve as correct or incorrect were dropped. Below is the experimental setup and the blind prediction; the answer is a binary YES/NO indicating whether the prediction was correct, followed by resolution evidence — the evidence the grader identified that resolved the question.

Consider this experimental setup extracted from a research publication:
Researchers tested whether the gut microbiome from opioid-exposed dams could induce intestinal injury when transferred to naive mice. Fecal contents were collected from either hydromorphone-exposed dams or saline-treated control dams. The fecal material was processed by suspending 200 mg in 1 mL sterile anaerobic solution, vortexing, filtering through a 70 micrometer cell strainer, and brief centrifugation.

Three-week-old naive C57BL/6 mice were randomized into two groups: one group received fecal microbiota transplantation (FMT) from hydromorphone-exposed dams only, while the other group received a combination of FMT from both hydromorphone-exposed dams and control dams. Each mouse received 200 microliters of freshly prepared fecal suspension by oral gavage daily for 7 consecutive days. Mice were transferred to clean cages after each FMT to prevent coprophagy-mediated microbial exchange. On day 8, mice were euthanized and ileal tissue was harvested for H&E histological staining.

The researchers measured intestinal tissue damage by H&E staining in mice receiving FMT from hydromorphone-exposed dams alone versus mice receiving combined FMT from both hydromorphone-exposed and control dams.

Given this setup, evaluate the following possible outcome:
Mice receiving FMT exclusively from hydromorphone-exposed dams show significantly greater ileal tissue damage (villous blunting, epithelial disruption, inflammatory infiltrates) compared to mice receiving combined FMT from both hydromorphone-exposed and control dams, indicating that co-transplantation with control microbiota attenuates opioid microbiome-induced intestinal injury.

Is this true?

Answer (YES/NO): YES